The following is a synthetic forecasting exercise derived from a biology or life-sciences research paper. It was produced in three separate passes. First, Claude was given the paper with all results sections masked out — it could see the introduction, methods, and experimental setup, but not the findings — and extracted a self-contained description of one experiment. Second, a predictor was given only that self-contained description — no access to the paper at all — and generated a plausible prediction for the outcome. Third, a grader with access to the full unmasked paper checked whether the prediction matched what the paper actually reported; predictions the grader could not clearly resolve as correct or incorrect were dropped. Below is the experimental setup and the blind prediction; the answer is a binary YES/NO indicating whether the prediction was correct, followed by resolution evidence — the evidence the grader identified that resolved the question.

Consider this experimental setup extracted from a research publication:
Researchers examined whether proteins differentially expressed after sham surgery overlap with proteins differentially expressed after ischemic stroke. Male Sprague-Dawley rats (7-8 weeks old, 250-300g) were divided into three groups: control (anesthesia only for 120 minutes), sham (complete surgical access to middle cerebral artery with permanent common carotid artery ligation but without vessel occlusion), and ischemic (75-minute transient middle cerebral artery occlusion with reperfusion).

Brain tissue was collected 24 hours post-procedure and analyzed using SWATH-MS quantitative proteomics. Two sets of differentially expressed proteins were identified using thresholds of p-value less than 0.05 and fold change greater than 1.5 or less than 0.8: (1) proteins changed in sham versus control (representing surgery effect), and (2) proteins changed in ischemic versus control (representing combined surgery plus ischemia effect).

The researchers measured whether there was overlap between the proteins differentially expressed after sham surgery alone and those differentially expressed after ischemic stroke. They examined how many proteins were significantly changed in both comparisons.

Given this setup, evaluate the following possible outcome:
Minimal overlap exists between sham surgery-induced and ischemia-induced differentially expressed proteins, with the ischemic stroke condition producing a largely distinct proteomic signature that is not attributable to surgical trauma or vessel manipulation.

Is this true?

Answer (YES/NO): NO